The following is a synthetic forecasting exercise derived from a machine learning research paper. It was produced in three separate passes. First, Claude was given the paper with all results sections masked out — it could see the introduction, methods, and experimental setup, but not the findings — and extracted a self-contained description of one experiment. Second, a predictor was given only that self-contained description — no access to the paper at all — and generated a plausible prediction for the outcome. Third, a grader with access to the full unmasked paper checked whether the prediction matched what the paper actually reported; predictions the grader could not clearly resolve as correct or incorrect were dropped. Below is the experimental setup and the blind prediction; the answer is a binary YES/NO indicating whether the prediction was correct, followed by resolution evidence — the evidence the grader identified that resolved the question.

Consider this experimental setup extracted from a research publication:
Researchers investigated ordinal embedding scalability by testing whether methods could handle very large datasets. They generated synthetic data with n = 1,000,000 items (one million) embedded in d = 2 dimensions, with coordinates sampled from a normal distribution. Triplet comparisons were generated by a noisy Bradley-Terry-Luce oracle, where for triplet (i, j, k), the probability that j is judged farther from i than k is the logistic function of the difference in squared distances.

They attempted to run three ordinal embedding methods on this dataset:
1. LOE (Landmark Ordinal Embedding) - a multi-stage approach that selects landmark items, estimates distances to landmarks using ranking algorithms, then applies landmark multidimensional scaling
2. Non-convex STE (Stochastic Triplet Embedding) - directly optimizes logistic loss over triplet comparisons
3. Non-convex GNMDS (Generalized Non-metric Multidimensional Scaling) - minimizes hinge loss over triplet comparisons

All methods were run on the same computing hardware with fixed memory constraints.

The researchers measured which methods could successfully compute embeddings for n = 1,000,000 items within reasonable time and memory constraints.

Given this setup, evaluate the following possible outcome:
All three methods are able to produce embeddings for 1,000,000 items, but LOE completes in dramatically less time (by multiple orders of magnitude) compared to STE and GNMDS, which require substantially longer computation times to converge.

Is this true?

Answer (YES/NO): NO